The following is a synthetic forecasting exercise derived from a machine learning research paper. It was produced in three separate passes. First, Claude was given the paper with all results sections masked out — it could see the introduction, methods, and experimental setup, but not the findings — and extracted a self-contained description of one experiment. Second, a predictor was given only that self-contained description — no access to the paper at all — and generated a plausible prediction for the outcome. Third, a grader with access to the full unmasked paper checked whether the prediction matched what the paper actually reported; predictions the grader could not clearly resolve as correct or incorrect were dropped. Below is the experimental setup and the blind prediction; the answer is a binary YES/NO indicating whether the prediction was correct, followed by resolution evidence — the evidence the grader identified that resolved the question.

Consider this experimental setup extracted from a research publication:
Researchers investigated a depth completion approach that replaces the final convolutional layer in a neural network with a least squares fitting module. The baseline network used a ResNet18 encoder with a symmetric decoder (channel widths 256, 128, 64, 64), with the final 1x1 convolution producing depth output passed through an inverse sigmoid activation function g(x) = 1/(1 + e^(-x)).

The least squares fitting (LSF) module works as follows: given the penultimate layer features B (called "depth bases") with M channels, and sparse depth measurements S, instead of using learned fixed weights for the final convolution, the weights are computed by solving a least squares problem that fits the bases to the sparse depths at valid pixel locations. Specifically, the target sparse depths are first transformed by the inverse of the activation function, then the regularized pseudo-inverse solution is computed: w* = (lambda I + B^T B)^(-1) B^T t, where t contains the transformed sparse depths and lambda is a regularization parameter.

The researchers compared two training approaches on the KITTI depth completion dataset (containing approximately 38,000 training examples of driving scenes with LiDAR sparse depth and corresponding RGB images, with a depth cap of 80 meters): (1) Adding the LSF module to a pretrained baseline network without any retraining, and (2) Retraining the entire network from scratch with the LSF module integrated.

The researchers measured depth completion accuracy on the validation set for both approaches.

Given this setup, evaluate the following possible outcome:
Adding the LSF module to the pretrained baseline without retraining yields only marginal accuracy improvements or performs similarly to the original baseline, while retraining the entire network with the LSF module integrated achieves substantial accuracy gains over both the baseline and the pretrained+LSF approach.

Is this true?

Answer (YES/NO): NO